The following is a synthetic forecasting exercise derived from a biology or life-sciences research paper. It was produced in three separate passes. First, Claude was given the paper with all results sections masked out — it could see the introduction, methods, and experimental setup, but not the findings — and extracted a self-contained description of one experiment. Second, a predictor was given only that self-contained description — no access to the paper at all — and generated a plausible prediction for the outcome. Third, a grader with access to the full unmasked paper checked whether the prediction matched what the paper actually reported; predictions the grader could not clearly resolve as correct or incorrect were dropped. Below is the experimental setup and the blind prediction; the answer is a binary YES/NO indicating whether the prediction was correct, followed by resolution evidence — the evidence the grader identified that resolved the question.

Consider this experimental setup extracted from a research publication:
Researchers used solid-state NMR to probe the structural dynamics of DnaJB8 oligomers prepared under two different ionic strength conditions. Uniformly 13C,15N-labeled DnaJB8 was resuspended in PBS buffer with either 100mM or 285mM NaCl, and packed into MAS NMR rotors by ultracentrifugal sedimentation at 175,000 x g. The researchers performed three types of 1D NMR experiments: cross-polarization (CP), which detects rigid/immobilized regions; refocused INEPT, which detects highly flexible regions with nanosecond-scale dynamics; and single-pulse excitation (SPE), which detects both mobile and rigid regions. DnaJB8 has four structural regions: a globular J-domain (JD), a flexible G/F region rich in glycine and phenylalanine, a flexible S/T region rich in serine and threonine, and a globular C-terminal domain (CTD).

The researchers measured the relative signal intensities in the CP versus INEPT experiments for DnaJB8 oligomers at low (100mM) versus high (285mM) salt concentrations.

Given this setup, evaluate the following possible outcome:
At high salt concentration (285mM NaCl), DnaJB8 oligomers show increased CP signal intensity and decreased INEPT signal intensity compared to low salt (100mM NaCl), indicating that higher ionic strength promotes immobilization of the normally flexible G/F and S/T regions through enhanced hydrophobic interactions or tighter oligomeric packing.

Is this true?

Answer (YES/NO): NO